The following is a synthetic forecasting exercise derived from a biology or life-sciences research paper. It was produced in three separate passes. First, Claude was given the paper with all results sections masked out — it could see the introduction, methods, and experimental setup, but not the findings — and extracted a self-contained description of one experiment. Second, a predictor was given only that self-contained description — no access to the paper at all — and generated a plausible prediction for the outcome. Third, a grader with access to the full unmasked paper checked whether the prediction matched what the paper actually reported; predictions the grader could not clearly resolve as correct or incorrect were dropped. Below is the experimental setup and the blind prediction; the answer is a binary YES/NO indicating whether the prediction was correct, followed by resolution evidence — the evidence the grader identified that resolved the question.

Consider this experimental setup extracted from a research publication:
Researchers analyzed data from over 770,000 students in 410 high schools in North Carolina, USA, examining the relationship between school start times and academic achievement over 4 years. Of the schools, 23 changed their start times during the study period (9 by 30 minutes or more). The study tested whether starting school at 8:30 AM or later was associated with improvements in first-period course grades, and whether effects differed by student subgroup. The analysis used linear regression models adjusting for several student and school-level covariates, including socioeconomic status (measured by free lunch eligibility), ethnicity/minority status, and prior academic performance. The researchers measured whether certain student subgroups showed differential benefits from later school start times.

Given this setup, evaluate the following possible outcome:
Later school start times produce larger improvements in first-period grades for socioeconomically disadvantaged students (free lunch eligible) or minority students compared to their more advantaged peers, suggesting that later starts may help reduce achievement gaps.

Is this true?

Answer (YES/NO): YES